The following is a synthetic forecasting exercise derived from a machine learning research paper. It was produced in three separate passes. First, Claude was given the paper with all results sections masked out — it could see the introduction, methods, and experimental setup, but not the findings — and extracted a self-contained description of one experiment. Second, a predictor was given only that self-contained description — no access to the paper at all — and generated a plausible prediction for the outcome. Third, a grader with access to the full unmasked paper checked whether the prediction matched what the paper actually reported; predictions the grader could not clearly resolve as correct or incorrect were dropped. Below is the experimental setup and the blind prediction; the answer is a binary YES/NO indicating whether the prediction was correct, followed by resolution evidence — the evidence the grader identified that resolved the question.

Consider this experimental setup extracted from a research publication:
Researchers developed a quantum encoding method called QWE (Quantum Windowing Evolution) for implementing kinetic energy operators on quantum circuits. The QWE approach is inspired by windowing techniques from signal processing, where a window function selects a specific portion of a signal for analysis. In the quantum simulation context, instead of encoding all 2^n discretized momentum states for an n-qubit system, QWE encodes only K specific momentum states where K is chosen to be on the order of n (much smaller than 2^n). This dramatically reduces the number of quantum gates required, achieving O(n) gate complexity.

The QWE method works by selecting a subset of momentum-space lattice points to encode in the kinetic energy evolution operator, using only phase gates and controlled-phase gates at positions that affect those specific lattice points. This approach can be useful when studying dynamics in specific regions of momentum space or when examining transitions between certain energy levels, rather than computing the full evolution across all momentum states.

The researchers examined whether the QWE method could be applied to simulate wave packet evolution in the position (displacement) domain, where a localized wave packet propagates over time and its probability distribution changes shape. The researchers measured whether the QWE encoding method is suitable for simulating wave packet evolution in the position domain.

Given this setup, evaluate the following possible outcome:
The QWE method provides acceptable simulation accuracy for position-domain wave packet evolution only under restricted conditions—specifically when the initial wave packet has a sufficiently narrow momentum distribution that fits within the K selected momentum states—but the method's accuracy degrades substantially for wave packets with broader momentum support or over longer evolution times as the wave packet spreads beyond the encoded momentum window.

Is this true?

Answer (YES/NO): NO